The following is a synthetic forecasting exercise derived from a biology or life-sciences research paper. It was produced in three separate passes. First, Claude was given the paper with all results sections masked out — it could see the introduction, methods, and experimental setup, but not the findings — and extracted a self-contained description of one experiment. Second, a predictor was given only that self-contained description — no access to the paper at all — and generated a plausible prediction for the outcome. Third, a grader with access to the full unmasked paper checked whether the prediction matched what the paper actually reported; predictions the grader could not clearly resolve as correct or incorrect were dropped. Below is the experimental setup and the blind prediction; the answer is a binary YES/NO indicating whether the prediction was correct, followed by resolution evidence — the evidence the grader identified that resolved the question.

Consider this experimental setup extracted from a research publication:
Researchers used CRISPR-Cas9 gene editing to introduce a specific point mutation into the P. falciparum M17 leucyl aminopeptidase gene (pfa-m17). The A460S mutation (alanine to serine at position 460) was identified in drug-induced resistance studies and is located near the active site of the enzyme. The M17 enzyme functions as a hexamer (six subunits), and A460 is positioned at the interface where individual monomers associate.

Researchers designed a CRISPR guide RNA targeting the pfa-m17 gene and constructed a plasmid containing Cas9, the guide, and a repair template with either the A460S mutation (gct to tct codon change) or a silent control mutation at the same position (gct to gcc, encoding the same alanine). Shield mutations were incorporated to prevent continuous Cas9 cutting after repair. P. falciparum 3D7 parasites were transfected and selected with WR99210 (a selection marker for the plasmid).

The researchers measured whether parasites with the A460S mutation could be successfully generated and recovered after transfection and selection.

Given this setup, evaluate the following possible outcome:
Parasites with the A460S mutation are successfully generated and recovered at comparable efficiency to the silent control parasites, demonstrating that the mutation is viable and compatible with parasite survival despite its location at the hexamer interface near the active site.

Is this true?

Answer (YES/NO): NO